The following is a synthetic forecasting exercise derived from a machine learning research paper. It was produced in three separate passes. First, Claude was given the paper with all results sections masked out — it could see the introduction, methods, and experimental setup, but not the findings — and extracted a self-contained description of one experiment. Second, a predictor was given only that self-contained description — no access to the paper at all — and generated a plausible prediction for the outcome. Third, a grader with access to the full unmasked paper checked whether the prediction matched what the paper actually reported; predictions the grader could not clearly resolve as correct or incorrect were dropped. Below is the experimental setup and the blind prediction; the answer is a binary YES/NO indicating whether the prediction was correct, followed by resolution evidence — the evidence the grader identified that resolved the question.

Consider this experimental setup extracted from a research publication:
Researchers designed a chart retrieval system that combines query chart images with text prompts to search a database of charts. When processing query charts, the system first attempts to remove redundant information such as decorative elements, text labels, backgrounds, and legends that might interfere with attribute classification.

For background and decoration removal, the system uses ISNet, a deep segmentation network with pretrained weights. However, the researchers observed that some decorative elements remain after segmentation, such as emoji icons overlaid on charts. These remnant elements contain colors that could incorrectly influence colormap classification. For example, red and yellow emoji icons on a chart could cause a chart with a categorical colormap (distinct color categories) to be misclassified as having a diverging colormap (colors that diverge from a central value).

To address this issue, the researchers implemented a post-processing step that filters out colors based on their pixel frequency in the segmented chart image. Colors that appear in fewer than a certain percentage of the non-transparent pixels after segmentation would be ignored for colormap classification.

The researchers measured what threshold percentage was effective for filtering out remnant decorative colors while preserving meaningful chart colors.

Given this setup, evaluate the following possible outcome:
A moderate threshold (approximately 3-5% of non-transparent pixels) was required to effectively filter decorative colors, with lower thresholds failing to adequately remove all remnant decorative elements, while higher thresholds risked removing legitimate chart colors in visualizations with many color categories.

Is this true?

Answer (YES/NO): NO